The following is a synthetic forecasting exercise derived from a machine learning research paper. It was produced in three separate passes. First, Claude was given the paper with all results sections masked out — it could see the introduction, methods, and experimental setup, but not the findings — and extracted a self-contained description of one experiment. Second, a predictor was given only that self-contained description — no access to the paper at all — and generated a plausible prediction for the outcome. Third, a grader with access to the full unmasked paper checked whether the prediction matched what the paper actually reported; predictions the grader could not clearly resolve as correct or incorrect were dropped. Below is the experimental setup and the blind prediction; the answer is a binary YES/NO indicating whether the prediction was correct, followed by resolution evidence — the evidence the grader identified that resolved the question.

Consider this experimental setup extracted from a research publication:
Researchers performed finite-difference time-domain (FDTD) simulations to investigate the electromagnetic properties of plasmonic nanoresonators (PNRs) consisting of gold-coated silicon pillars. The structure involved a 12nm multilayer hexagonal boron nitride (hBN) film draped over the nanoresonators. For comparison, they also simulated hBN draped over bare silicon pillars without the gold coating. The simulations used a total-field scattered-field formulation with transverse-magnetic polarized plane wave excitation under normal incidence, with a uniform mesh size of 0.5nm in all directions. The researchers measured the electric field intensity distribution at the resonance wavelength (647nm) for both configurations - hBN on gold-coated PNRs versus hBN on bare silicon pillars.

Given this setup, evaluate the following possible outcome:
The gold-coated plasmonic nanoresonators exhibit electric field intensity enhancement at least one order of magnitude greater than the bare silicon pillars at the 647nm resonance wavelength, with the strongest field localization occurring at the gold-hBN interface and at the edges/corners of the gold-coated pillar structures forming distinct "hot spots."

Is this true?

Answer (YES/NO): YES